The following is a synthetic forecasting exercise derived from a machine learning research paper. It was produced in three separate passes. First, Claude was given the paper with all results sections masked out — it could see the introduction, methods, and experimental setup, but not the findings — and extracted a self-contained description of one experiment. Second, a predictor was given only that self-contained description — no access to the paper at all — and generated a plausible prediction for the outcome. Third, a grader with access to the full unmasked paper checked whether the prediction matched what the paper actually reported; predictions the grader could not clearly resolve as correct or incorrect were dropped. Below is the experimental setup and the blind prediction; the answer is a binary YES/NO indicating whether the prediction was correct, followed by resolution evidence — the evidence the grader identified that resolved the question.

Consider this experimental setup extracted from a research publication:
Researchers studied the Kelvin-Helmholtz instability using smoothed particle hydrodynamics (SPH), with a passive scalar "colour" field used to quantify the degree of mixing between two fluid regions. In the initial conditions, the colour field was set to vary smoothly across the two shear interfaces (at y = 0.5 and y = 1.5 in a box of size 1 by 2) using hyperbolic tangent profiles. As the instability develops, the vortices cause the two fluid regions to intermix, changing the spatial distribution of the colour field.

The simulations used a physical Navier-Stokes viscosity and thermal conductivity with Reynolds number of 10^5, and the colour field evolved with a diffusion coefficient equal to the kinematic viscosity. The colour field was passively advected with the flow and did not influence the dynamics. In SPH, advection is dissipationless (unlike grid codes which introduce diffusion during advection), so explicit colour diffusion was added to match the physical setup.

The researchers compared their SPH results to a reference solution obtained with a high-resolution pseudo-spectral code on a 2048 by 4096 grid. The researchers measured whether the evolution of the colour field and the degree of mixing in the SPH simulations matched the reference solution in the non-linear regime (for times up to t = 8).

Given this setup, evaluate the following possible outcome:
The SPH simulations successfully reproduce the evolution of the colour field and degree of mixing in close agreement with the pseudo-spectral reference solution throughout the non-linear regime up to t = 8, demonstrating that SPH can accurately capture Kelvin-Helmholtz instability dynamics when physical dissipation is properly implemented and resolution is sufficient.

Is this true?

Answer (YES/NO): YES